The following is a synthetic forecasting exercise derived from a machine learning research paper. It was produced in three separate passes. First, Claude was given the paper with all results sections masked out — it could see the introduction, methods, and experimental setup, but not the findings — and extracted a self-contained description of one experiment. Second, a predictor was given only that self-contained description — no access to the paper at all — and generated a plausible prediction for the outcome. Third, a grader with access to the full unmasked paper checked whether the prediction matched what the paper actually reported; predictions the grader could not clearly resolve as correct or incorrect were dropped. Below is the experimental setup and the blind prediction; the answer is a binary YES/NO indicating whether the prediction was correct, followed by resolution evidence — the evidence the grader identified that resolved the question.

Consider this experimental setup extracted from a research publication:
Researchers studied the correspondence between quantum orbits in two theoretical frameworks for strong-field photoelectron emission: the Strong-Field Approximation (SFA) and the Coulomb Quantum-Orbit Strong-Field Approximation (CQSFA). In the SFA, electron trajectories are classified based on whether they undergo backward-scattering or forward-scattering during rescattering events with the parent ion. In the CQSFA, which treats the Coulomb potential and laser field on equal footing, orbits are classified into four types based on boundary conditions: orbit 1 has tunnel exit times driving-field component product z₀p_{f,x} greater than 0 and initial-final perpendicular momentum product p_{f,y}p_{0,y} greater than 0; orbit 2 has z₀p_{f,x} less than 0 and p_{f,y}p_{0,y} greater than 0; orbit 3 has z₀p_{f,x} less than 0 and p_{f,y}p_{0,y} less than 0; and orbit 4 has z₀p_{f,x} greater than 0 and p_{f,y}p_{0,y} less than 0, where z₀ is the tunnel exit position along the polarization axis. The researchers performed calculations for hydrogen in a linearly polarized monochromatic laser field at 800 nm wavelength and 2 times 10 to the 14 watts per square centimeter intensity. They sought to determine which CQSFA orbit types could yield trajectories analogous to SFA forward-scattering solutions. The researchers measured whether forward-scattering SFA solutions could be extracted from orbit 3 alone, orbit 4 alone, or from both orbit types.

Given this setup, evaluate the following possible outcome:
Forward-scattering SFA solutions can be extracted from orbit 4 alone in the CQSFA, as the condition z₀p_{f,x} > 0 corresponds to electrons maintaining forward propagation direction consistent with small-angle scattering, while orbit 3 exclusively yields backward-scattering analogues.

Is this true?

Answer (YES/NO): NO